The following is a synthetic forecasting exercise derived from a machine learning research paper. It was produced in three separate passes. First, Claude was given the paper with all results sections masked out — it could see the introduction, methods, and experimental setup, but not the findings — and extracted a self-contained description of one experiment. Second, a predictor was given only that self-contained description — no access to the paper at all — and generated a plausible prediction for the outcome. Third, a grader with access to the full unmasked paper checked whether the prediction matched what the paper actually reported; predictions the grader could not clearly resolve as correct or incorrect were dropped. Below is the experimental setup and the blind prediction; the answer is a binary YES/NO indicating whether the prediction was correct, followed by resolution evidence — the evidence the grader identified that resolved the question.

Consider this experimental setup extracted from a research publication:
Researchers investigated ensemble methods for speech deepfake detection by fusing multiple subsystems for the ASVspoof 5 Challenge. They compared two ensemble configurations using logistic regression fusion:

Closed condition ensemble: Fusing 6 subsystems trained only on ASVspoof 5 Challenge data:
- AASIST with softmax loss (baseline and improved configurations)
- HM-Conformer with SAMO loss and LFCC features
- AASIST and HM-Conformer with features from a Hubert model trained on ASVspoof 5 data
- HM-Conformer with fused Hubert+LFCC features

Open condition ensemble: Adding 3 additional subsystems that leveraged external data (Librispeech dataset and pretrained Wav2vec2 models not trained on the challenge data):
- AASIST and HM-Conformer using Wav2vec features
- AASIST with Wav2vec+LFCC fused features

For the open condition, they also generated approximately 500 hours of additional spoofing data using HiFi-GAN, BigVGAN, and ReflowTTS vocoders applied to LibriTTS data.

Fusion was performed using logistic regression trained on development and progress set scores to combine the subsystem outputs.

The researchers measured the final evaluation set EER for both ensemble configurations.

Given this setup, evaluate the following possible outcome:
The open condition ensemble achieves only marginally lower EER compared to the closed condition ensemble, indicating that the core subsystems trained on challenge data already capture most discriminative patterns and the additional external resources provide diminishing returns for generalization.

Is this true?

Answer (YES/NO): NO